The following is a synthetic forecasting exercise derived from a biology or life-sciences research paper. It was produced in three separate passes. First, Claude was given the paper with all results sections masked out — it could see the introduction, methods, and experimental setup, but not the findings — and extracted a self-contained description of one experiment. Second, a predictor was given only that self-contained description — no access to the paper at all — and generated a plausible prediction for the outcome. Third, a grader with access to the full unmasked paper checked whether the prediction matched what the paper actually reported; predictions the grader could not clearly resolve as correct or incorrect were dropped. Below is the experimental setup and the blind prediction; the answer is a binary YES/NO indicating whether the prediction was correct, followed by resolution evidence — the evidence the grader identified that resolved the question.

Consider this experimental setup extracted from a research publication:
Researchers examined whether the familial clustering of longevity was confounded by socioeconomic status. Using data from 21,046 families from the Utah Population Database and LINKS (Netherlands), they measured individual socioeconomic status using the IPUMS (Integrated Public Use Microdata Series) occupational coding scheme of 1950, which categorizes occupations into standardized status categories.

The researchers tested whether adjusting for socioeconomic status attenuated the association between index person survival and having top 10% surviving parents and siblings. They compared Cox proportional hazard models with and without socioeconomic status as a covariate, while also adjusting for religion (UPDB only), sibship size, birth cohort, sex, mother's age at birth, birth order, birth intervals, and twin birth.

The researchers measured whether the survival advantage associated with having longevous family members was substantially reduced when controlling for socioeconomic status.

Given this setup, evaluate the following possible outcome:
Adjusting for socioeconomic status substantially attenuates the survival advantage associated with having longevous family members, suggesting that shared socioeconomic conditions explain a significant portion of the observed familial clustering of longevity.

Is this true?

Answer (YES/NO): NO